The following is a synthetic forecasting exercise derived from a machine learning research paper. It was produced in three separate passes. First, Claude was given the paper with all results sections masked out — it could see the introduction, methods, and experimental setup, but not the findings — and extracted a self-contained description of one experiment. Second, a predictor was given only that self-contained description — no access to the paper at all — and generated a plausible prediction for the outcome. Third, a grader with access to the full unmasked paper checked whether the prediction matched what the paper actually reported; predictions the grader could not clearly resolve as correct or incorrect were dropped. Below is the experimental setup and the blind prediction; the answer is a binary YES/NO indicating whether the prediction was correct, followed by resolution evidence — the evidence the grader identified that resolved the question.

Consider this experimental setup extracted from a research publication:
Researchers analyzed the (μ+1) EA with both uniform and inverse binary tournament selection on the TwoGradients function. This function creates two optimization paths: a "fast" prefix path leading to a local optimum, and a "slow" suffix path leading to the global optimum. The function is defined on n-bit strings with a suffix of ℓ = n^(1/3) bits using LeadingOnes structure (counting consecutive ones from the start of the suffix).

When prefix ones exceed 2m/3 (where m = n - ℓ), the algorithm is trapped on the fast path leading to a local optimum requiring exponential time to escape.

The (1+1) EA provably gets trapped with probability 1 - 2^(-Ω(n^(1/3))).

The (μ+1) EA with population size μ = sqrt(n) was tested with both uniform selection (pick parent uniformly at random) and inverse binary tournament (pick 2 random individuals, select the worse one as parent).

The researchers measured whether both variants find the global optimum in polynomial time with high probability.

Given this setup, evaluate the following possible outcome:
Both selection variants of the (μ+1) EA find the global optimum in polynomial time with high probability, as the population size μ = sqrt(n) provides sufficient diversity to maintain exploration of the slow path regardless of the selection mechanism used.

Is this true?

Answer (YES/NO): YES